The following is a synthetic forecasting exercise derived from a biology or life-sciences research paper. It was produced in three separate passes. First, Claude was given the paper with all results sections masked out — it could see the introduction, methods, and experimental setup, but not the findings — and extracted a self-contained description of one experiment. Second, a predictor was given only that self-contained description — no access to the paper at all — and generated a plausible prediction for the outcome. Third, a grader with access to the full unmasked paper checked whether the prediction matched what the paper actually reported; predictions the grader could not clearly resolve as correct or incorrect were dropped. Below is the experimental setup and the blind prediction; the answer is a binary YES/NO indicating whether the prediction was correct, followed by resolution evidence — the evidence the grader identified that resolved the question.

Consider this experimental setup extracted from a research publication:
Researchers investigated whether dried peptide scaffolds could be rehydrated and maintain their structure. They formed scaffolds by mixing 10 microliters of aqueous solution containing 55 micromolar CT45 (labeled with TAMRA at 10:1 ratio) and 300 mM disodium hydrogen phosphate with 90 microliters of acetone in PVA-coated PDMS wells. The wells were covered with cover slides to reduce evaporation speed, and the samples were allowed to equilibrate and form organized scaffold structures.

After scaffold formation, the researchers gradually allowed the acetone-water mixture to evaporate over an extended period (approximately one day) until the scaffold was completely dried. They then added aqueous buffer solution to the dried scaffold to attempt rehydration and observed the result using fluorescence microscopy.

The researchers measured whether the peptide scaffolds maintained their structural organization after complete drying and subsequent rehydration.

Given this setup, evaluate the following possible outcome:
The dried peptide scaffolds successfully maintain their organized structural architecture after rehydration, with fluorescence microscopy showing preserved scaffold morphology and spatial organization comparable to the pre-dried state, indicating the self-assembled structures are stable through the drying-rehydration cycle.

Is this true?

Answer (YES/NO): YES